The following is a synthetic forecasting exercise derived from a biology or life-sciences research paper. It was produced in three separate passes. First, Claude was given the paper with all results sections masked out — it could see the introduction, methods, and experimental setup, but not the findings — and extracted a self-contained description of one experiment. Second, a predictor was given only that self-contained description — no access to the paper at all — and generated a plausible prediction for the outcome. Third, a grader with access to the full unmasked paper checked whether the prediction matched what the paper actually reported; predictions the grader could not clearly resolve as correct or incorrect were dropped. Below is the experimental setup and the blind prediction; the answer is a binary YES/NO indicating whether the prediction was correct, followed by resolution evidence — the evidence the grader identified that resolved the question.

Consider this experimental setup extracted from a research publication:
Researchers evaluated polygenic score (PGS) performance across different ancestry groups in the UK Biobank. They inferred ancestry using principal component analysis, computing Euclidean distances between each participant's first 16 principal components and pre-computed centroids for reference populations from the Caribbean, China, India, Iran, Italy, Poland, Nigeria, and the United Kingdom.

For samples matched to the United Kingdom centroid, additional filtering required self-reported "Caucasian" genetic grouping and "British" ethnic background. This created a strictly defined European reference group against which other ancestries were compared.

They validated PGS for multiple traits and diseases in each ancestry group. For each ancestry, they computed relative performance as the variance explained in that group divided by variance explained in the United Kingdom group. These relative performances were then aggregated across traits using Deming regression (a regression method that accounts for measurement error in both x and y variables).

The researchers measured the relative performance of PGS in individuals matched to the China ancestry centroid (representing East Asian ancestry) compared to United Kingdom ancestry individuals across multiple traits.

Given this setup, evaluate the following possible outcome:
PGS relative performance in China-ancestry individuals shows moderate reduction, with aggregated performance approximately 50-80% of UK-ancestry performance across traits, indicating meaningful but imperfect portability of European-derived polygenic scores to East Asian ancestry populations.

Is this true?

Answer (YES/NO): YES